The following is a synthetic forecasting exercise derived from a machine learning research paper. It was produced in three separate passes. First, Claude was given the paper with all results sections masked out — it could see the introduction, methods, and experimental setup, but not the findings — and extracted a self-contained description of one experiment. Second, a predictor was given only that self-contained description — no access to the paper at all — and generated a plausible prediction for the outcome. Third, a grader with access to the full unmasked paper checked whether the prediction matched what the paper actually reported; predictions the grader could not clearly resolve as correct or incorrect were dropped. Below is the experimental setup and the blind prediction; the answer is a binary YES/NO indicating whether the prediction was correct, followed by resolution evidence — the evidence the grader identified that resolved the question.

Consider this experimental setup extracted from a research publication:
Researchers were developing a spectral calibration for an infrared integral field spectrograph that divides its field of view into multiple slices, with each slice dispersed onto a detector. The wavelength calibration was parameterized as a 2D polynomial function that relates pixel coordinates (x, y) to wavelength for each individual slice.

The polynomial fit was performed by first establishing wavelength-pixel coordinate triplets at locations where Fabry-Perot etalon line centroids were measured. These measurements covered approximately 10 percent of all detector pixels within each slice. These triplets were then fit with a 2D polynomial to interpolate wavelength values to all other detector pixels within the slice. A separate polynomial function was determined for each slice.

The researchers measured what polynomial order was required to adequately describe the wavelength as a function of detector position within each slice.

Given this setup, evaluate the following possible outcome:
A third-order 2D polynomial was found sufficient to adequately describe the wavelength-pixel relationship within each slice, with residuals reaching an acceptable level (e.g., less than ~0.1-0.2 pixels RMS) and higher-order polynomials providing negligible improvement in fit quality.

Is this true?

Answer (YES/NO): NO